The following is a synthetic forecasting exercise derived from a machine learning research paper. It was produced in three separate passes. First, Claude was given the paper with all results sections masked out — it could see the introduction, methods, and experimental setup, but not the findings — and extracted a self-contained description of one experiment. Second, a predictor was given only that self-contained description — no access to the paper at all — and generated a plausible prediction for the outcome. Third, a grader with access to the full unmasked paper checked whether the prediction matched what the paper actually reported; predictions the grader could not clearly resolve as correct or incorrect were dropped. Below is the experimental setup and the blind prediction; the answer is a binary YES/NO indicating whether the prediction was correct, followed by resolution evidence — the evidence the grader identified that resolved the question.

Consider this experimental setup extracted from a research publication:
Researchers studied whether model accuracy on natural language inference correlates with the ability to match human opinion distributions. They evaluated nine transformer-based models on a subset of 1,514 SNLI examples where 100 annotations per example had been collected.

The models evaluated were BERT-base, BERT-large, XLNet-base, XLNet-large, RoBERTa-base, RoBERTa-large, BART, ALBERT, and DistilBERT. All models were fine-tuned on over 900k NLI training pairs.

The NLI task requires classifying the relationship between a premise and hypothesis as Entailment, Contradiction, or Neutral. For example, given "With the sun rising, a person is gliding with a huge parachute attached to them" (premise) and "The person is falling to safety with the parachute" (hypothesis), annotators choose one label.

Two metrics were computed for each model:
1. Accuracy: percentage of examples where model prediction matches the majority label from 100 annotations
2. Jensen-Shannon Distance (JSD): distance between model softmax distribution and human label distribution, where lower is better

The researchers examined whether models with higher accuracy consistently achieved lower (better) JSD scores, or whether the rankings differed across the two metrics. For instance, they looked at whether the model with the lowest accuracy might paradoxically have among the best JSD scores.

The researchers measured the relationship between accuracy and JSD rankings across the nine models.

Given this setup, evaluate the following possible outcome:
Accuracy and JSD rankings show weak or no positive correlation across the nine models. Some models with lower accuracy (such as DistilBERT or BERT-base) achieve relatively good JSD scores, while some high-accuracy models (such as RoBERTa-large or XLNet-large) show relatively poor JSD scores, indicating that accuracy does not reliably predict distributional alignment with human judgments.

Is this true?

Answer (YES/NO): NO